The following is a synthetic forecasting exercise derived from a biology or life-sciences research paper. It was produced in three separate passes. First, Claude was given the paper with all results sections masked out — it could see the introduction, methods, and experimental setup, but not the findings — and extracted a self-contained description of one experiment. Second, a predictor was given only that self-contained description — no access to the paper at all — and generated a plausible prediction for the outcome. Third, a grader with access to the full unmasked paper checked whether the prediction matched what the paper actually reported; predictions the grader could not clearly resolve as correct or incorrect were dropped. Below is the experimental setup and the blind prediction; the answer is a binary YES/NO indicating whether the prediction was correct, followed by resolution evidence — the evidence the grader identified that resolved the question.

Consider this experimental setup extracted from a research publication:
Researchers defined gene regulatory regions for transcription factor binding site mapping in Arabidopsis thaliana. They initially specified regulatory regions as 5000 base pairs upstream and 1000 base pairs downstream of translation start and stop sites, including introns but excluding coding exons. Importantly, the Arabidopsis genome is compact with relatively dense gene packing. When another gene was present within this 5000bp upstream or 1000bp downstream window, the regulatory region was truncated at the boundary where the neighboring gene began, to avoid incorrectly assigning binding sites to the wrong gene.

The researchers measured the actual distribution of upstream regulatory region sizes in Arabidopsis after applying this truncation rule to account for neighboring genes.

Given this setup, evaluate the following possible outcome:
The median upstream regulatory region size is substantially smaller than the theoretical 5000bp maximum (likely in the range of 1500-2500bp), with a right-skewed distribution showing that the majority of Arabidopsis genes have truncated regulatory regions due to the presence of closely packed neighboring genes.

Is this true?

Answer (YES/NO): NO